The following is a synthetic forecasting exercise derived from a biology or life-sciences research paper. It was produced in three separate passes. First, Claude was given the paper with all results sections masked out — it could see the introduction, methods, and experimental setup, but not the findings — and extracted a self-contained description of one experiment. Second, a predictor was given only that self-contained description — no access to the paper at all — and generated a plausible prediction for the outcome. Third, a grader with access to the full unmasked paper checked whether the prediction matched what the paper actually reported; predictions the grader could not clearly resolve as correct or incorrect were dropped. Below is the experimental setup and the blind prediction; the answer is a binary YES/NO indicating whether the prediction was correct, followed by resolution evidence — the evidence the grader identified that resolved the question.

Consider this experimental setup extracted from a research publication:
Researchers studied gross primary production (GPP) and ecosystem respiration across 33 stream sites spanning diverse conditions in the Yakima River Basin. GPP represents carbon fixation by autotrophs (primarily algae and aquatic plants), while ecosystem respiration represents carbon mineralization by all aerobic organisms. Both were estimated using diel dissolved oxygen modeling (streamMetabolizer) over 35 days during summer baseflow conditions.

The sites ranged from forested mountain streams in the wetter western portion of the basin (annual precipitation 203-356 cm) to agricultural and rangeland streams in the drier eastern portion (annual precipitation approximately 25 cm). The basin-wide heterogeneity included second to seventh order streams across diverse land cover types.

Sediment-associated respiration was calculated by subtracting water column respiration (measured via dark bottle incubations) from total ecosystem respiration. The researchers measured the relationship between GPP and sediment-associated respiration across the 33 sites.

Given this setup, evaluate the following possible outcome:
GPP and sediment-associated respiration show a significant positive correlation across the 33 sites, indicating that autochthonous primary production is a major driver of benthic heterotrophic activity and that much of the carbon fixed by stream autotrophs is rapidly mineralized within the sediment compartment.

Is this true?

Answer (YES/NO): YES